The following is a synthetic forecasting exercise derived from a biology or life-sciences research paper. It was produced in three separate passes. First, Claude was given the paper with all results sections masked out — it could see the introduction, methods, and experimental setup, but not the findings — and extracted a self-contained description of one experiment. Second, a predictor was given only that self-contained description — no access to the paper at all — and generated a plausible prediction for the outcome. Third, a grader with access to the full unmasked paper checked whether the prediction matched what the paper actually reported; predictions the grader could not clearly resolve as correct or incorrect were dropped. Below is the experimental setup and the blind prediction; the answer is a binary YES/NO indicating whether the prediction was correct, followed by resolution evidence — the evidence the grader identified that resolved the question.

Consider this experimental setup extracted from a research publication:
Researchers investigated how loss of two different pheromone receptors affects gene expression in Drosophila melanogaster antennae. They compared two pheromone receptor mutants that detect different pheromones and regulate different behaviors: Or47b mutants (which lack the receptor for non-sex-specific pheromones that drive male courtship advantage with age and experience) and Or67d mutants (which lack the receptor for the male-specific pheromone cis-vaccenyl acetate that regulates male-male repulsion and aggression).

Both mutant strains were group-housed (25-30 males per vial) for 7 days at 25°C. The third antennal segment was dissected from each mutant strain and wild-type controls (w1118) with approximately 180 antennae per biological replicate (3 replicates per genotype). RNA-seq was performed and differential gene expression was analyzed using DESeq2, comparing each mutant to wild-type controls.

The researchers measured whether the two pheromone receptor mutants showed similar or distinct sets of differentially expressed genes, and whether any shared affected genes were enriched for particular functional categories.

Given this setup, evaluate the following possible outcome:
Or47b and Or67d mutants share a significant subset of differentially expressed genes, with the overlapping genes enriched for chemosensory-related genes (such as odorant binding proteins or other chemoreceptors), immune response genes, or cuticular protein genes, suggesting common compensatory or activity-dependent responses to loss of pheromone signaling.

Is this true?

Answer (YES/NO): NO